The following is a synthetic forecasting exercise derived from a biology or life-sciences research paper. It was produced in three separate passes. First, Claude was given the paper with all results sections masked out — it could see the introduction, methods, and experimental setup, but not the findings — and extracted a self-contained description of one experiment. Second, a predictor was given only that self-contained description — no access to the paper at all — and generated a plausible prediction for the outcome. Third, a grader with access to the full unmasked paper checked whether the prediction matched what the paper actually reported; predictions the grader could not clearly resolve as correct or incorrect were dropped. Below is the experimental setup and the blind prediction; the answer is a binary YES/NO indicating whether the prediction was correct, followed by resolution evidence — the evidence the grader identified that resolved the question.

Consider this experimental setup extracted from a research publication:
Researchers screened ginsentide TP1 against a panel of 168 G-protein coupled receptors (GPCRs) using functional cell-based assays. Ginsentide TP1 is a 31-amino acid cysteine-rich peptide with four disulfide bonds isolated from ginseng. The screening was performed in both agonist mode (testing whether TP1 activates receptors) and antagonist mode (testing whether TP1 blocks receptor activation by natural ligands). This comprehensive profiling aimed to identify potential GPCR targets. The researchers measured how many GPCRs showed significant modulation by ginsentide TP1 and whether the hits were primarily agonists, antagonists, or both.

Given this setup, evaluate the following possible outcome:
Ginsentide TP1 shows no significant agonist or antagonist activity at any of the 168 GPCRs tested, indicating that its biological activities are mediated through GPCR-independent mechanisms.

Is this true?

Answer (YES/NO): NO